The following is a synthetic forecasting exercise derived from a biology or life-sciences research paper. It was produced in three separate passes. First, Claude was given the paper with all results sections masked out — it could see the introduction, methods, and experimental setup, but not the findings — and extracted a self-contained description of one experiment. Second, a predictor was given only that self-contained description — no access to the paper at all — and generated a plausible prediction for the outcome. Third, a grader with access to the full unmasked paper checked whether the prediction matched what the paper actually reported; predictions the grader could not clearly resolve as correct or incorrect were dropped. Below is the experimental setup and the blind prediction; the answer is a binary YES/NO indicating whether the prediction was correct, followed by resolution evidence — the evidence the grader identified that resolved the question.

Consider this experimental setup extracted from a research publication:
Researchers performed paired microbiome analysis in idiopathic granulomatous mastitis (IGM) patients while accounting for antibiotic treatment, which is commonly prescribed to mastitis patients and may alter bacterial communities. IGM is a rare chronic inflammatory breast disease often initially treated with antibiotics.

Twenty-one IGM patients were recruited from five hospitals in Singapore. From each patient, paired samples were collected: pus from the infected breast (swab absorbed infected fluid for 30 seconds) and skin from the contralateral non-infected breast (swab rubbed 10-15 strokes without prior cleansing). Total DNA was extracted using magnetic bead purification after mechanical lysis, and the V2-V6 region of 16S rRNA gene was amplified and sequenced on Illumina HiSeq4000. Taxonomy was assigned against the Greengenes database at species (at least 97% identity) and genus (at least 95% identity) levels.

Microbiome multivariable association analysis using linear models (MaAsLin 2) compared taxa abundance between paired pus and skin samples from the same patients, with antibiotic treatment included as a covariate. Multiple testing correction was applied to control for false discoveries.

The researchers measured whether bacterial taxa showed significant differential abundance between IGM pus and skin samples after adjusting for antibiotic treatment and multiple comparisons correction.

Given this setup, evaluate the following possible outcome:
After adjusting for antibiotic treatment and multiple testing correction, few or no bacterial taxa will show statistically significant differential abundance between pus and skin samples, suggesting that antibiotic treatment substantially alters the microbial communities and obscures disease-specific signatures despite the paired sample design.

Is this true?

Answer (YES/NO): NO